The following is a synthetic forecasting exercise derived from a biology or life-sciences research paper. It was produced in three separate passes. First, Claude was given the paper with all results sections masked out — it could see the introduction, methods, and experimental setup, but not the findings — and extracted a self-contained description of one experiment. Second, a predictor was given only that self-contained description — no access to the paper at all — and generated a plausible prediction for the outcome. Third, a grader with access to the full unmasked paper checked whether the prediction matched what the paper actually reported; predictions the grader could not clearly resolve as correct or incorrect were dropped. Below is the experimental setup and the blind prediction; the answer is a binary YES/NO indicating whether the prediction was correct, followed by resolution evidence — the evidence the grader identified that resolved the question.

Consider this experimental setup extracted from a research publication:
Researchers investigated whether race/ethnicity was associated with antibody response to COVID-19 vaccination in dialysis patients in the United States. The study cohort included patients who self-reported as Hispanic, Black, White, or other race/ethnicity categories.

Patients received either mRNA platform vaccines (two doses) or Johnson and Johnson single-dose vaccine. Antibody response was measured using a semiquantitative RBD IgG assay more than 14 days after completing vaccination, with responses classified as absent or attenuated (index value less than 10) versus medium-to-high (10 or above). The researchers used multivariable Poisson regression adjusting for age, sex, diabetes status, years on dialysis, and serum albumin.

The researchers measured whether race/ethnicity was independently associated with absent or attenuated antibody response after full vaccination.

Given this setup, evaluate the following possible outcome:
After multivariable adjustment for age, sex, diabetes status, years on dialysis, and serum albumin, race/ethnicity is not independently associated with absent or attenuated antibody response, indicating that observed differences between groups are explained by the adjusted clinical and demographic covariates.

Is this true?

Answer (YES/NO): NO